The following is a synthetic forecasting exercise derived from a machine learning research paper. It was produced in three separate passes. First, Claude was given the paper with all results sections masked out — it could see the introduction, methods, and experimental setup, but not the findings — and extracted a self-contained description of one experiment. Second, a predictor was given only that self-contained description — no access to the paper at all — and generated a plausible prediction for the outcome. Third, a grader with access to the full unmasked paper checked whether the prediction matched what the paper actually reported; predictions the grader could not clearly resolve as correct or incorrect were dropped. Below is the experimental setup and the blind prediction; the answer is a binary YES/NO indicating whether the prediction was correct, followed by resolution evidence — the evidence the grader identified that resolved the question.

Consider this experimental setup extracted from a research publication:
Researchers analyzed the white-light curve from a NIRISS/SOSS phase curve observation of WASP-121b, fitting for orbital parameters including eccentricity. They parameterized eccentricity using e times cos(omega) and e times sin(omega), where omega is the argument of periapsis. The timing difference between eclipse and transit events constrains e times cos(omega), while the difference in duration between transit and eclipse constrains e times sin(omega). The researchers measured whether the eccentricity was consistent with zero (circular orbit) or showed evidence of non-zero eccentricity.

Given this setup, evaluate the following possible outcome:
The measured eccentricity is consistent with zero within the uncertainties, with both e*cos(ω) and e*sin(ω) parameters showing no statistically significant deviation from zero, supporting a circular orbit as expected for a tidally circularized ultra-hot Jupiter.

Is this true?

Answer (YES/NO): NO